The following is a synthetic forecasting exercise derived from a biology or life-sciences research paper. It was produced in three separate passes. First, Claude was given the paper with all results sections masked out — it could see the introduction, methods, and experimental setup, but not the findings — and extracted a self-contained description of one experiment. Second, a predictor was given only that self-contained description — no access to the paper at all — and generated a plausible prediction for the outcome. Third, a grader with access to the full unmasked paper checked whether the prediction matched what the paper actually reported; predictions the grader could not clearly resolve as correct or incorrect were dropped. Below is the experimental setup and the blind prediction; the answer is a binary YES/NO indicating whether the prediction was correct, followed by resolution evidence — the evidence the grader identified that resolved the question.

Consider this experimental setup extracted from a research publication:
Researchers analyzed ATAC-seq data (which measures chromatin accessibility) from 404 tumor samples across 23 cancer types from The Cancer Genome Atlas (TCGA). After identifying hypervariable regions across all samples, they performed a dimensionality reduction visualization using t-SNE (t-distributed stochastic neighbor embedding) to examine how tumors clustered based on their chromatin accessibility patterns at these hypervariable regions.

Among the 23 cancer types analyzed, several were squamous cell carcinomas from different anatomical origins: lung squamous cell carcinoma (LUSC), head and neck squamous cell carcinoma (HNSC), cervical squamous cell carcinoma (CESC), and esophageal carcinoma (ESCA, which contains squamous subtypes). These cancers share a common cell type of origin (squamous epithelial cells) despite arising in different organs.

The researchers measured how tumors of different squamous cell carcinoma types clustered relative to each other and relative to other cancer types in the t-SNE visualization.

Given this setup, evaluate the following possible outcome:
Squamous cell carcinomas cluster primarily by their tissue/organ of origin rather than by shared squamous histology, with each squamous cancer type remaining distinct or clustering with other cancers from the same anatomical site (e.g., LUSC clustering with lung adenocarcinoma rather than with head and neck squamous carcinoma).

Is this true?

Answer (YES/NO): NO